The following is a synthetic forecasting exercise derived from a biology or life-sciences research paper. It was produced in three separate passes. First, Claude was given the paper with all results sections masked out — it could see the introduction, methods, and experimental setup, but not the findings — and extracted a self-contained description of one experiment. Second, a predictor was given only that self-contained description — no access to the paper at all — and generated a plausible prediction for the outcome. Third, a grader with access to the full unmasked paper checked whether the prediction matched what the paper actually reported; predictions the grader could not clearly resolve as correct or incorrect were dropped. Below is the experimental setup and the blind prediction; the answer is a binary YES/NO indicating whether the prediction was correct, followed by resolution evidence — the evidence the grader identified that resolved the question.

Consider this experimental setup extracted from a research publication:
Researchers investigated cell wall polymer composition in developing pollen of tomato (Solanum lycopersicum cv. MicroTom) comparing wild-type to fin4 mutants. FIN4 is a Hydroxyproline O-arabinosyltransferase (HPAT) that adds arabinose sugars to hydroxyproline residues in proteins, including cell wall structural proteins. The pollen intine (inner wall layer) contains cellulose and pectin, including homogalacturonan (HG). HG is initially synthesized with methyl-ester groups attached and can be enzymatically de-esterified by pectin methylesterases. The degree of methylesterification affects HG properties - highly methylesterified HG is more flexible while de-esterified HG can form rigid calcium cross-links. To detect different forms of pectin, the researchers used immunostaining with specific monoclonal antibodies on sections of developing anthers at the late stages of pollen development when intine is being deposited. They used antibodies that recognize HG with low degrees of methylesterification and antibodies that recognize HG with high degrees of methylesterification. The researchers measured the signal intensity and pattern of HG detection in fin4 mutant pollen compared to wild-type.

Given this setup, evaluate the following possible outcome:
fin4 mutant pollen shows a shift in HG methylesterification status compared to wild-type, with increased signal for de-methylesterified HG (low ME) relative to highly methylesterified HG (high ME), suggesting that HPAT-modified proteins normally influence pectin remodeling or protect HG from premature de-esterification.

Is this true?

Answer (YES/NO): NO